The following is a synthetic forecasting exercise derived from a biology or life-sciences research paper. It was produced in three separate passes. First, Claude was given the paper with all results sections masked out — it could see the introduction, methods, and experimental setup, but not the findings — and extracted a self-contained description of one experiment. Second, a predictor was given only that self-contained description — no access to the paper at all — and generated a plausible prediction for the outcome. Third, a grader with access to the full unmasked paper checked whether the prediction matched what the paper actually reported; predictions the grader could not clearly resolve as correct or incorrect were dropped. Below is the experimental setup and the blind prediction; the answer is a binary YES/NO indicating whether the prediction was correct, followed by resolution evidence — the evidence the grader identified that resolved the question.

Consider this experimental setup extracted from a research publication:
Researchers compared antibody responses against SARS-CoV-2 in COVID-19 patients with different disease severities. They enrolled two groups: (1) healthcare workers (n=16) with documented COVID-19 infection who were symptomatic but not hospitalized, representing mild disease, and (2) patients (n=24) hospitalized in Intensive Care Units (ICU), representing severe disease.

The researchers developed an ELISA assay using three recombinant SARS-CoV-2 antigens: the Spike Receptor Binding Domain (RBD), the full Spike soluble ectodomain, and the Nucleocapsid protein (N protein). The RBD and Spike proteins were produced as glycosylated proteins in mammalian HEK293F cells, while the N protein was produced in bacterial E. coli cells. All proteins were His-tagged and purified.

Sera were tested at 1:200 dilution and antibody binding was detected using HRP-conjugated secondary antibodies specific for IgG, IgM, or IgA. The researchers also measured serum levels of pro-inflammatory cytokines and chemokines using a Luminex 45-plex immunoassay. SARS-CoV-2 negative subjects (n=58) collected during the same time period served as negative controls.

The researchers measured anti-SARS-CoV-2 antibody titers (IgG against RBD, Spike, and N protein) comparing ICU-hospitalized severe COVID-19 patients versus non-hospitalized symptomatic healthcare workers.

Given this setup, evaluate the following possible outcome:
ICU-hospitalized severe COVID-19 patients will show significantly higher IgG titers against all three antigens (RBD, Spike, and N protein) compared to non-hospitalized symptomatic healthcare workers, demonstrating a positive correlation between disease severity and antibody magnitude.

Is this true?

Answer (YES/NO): YES